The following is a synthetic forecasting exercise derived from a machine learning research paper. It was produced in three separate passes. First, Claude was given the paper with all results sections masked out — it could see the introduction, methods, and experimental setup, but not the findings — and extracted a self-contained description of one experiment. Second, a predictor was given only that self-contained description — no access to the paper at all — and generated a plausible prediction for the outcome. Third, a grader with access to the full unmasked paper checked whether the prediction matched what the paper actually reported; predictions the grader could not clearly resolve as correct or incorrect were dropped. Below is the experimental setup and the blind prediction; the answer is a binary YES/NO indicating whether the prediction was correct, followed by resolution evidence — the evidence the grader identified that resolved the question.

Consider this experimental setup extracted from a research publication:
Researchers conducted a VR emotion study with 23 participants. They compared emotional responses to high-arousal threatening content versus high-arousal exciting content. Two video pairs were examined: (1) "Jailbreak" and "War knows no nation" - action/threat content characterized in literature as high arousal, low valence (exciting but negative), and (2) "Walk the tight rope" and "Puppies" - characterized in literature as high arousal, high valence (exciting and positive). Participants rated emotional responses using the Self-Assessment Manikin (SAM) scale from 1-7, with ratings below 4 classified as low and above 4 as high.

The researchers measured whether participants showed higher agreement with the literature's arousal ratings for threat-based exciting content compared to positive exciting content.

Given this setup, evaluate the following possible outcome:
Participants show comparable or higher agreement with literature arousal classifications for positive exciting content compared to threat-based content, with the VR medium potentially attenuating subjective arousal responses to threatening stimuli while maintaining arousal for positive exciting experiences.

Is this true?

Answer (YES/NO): NO